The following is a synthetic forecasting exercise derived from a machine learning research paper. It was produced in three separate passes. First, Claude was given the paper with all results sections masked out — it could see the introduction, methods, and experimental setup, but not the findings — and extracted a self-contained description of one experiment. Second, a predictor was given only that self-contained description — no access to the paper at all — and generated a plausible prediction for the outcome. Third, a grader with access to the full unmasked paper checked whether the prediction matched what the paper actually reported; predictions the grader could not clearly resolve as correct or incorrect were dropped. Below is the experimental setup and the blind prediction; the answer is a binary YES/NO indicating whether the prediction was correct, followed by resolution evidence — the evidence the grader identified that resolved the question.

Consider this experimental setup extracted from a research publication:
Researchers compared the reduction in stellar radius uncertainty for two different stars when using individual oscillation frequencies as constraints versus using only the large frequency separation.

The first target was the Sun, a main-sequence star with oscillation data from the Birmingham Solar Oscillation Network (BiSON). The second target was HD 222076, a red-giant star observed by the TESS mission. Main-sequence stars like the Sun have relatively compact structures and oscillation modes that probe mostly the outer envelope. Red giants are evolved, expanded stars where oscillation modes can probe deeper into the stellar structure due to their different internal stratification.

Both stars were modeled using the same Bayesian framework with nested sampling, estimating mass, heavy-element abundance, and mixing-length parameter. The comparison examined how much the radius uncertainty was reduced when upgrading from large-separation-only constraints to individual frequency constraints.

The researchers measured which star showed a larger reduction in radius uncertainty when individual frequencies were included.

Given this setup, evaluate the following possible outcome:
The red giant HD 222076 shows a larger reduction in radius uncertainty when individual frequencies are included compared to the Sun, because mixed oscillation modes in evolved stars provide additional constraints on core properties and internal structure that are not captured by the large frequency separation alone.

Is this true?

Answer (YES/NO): YES